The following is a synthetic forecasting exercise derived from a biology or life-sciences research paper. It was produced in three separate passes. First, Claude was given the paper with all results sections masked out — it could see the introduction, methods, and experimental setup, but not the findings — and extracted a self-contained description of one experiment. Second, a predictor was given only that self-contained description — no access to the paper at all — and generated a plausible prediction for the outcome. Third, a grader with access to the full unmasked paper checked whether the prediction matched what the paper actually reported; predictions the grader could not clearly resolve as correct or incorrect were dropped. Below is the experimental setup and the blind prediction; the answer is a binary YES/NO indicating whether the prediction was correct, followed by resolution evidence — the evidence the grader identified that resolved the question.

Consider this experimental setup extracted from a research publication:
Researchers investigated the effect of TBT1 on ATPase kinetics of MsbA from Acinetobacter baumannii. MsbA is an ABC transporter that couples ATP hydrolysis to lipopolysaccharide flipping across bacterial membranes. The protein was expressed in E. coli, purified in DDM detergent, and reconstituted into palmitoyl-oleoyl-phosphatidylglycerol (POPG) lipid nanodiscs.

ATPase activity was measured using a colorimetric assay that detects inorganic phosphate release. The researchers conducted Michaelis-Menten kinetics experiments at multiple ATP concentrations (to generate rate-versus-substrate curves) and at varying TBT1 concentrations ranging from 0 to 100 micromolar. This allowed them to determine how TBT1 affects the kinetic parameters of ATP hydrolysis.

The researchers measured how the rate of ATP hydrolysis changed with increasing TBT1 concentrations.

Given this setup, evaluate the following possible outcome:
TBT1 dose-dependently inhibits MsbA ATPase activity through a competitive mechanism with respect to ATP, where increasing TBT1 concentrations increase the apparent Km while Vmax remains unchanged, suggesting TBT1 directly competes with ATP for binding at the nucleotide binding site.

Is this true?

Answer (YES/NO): NO